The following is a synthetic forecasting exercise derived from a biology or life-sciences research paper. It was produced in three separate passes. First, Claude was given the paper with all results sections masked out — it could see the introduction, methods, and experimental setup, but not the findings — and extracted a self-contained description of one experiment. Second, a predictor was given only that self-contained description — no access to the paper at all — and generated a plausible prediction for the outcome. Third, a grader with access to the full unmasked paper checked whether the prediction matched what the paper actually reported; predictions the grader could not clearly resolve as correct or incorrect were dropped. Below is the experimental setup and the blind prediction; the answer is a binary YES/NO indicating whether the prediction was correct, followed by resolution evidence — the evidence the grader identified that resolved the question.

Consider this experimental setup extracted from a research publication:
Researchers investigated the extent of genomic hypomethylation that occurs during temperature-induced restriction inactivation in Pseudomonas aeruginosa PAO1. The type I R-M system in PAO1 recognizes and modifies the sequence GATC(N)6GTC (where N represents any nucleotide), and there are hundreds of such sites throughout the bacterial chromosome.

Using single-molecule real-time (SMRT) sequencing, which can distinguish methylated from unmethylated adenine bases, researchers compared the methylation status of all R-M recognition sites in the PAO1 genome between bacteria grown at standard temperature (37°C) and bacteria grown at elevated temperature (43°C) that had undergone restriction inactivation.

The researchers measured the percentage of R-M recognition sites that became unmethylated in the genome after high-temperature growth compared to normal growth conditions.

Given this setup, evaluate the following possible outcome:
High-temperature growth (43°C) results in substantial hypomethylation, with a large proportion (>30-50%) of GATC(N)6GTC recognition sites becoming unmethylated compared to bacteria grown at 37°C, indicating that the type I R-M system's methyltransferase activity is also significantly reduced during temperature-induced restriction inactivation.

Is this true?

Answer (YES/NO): NO